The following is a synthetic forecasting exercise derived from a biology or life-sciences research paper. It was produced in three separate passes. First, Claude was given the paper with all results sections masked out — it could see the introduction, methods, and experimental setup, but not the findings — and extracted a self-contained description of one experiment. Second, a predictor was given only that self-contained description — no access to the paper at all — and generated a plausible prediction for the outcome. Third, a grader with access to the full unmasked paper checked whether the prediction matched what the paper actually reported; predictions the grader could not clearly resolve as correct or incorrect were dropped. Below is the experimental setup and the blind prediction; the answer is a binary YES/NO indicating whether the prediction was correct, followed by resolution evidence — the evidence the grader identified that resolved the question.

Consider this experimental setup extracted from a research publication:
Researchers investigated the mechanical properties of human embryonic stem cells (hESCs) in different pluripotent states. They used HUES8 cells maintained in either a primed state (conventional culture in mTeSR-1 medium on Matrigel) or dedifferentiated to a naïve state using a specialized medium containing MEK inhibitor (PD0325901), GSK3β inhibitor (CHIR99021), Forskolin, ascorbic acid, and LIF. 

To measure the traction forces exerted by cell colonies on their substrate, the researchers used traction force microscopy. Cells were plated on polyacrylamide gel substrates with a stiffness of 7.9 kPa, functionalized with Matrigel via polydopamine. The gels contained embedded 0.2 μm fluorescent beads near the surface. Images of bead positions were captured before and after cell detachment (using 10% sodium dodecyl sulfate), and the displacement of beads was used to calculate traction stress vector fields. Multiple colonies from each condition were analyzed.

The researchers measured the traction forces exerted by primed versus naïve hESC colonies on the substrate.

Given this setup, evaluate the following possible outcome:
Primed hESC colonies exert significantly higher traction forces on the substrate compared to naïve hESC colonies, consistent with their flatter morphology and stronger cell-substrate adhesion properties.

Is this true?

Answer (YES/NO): YES